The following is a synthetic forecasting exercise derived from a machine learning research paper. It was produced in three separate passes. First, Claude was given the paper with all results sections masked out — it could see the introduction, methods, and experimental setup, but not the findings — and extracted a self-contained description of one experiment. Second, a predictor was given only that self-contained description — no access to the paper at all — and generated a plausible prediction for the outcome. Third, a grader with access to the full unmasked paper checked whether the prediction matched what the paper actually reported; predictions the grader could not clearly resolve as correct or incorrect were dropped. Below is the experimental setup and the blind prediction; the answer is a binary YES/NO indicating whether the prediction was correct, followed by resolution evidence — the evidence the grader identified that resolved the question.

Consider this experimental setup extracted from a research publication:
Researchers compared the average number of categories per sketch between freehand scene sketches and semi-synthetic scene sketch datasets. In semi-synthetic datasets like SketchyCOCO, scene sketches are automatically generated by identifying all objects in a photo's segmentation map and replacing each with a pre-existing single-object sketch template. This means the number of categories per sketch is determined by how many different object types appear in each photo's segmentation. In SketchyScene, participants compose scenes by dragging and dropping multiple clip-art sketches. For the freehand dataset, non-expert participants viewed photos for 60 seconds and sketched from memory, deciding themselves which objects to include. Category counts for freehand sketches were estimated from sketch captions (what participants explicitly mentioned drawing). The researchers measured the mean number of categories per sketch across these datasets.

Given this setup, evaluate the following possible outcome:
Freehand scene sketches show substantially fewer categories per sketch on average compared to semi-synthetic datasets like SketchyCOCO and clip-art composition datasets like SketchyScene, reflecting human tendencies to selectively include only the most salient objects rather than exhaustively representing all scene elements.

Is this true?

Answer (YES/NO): YES